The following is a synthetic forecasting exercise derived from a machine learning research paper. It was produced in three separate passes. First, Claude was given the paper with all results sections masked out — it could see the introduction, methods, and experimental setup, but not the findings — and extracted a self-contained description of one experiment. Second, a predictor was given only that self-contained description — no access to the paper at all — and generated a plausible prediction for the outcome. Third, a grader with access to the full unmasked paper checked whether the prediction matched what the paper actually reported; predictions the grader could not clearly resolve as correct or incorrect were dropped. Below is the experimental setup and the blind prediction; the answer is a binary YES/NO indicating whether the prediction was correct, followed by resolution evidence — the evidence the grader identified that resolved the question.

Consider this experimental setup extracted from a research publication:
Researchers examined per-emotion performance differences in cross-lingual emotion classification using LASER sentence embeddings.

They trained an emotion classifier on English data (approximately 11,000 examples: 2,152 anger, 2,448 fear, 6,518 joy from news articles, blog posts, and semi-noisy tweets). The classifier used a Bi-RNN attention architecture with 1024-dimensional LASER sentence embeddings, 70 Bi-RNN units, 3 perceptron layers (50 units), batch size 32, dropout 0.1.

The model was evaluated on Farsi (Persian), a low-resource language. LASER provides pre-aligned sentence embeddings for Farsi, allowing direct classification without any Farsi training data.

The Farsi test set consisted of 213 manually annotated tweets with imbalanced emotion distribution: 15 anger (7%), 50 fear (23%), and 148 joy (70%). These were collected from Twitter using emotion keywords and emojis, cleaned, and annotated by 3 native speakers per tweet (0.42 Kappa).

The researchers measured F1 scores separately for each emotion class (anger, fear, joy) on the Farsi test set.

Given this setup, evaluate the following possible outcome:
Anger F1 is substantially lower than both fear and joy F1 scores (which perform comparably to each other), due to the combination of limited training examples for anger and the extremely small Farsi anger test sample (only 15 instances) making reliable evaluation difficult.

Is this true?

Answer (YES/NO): NO